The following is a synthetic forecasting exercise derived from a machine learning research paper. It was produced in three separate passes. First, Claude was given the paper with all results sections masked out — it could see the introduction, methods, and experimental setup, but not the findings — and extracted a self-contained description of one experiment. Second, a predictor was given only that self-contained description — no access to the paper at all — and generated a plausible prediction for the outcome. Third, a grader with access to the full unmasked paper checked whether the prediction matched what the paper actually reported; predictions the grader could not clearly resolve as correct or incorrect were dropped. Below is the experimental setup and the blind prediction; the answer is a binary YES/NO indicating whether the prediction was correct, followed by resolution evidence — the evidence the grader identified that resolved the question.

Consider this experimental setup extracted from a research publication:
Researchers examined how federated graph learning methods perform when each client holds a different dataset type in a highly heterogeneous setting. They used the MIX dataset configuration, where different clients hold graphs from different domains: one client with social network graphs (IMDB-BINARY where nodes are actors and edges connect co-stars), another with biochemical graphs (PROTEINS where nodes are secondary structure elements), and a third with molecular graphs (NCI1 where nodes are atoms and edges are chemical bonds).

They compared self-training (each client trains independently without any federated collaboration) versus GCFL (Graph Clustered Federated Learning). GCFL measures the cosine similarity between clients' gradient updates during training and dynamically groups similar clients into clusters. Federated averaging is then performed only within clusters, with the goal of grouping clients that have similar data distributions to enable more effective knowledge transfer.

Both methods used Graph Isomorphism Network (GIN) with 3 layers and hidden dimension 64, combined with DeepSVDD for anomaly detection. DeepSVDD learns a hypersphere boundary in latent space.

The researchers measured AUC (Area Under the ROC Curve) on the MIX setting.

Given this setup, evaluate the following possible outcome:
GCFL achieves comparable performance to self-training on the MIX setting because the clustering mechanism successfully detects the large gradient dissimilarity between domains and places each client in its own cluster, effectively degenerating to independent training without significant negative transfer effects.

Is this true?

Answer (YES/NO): NO